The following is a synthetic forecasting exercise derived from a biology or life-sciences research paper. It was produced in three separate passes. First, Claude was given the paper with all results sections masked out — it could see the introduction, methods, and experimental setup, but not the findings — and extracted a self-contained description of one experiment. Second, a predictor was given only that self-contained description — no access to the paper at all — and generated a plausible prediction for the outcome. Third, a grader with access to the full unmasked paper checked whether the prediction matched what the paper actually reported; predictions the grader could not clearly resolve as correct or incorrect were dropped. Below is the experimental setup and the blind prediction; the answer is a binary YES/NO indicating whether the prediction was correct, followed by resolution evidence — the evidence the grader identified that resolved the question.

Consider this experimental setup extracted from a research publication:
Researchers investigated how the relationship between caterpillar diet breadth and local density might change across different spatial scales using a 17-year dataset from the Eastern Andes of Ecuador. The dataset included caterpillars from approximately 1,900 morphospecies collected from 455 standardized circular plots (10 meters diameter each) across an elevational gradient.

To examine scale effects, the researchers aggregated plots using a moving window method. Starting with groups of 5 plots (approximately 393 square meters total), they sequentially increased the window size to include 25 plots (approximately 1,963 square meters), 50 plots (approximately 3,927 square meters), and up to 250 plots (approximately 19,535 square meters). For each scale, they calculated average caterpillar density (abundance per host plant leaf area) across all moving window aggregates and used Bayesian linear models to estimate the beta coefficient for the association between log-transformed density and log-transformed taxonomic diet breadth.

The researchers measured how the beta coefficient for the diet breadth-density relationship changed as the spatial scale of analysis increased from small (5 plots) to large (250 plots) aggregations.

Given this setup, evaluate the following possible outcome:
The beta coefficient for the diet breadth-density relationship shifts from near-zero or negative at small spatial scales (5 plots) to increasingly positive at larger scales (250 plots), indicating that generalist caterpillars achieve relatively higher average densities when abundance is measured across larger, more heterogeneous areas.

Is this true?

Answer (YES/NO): NO